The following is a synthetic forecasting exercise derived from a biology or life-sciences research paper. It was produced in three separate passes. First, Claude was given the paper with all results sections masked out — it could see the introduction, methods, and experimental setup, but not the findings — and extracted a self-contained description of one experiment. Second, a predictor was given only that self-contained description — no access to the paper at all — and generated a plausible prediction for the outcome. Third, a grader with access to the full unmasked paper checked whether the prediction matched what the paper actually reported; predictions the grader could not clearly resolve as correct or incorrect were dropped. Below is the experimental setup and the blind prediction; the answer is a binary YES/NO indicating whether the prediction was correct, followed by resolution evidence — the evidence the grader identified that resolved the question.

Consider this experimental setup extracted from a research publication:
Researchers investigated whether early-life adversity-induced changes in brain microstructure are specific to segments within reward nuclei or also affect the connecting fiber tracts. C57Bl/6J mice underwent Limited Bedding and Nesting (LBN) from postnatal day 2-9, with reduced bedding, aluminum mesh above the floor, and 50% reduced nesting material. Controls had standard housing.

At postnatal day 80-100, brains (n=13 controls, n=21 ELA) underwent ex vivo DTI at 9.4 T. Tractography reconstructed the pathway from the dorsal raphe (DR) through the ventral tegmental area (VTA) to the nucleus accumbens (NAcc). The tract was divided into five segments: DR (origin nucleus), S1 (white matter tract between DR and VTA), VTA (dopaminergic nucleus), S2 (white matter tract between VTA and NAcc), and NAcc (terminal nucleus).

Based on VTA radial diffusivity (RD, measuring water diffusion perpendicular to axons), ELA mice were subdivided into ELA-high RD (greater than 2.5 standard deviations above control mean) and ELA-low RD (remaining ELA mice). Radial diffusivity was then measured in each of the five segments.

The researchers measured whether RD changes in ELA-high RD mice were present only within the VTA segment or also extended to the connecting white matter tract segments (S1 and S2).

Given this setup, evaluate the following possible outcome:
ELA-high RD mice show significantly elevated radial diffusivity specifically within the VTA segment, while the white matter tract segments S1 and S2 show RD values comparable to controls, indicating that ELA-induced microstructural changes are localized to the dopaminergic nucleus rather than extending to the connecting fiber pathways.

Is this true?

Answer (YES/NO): NO